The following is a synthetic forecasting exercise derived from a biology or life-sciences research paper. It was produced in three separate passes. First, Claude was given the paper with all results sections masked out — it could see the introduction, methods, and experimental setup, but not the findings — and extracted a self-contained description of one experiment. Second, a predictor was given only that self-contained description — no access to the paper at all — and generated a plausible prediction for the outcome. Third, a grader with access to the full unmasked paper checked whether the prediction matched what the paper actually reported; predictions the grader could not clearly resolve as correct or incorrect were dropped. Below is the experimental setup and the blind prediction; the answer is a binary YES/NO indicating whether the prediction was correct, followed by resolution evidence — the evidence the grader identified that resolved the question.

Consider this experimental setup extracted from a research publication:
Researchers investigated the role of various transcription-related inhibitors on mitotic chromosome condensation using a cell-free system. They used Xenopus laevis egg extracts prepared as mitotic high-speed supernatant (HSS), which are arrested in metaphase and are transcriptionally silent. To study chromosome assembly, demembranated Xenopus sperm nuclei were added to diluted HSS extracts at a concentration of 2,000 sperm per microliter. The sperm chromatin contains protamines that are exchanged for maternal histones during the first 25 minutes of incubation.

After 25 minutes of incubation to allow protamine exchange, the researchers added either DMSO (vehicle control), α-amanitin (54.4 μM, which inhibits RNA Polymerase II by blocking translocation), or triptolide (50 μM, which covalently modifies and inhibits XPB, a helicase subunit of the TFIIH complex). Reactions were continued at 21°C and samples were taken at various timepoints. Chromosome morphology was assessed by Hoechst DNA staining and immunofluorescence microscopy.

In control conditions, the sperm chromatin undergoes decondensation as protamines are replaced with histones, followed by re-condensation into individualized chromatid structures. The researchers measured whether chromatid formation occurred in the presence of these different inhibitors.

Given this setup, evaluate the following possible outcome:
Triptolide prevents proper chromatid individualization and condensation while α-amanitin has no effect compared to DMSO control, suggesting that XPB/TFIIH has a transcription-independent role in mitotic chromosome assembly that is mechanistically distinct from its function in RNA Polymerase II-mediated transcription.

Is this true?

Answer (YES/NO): YES